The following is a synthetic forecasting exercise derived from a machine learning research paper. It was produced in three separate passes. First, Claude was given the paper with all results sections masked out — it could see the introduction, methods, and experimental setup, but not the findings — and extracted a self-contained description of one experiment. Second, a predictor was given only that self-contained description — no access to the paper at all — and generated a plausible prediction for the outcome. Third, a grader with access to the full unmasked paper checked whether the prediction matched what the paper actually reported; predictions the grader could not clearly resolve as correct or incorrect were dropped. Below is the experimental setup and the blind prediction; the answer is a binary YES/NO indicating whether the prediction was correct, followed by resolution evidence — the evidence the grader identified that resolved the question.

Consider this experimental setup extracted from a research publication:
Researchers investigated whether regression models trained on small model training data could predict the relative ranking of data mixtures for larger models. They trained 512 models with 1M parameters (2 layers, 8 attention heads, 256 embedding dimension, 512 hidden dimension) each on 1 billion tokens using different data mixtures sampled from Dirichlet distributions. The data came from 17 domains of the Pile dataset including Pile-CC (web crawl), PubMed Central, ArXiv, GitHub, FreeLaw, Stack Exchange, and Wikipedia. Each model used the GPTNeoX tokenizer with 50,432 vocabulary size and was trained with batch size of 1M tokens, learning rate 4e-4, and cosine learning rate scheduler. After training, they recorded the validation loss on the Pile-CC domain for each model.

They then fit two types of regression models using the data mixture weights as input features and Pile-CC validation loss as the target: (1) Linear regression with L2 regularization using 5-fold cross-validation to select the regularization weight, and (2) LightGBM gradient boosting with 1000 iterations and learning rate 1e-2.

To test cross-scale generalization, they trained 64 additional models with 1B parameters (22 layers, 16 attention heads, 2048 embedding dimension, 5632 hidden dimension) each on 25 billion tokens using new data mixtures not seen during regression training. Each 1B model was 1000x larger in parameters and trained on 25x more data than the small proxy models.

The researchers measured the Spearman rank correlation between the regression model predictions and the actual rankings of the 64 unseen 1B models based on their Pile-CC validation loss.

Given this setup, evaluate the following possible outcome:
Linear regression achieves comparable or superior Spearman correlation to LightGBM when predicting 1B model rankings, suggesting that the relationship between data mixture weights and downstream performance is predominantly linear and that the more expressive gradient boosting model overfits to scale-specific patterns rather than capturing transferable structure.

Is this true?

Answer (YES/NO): NO